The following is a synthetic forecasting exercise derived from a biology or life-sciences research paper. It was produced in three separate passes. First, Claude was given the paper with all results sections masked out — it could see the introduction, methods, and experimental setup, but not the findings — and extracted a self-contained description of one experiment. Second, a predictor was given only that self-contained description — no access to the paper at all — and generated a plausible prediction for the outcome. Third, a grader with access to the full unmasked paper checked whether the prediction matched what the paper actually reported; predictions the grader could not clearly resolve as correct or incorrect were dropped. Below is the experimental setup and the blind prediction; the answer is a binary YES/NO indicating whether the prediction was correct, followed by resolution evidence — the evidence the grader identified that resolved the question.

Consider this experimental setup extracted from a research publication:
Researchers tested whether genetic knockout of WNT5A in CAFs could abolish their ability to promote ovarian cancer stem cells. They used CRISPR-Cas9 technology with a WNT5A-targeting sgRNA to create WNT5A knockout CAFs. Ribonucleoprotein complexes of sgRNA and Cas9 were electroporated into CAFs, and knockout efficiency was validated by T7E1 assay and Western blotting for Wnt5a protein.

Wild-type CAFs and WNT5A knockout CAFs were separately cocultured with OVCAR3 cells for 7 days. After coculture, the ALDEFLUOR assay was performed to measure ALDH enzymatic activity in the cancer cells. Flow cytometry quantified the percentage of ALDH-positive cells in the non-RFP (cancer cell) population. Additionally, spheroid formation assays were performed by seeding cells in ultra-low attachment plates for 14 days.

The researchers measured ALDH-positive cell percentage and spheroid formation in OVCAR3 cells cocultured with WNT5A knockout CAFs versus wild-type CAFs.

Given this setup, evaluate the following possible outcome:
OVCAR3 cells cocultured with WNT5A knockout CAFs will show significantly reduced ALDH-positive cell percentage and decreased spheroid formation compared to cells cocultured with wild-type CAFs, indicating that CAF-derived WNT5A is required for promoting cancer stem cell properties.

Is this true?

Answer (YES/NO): YES